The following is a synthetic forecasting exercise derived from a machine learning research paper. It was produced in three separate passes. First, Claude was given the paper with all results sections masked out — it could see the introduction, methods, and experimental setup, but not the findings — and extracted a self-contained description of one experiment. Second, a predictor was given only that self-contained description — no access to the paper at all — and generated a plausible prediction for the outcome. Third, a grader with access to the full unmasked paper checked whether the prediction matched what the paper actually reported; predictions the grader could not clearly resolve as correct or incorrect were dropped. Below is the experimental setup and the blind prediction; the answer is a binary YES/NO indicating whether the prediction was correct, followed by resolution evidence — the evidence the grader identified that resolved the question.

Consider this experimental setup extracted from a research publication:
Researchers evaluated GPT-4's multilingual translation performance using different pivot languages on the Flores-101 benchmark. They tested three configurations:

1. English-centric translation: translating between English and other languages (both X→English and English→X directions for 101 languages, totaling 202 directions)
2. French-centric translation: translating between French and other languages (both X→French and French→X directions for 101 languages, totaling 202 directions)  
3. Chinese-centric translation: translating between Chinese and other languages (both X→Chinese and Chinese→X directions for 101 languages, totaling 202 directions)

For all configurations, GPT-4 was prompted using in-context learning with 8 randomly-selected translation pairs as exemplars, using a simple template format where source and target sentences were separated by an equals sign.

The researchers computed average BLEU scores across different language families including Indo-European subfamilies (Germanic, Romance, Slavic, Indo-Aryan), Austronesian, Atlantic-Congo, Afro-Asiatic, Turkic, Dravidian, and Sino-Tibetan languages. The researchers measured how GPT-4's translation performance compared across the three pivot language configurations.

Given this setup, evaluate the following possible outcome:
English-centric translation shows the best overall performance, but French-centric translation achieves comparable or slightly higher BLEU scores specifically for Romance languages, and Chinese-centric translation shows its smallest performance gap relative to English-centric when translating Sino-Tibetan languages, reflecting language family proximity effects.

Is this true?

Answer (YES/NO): NO